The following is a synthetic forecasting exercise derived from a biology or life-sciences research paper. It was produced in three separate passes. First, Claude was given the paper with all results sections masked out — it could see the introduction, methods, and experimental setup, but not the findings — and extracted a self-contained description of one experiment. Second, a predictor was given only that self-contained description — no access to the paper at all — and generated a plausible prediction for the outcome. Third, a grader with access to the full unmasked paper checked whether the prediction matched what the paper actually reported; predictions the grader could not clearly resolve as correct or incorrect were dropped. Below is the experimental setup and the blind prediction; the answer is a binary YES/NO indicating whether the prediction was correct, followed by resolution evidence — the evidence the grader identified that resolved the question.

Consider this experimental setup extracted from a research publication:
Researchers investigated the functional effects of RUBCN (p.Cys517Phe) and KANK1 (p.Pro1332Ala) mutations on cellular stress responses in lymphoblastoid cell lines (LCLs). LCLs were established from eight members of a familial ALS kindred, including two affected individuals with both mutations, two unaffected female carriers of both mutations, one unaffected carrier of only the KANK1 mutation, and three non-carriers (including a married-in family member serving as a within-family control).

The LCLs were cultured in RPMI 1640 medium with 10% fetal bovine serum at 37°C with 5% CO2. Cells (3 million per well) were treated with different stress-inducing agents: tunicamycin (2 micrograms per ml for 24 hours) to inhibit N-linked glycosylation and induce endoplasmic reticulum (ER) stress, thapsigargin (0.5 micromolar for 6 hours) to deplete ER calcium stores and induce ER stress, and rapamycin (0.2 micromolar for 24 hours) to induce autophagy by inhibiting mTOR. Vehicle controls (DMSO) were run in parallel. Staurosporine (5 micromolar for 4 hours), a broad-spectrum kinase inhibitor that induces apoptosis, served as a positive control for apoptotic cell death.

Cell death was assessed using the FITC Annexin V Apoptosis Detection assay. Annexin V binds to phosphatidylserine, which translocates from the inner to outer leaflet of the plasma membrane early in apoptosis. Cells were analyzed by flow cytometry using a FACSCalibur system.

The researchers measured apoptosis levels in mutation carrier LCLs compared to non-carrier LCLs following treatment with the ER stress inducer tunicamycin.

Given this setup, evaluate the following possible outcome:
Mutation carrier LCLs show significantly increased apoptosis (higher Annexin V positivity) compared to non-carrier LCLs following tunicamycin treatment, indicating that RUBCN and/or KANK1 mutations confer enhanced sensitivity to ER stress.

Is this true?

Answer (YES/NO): NO